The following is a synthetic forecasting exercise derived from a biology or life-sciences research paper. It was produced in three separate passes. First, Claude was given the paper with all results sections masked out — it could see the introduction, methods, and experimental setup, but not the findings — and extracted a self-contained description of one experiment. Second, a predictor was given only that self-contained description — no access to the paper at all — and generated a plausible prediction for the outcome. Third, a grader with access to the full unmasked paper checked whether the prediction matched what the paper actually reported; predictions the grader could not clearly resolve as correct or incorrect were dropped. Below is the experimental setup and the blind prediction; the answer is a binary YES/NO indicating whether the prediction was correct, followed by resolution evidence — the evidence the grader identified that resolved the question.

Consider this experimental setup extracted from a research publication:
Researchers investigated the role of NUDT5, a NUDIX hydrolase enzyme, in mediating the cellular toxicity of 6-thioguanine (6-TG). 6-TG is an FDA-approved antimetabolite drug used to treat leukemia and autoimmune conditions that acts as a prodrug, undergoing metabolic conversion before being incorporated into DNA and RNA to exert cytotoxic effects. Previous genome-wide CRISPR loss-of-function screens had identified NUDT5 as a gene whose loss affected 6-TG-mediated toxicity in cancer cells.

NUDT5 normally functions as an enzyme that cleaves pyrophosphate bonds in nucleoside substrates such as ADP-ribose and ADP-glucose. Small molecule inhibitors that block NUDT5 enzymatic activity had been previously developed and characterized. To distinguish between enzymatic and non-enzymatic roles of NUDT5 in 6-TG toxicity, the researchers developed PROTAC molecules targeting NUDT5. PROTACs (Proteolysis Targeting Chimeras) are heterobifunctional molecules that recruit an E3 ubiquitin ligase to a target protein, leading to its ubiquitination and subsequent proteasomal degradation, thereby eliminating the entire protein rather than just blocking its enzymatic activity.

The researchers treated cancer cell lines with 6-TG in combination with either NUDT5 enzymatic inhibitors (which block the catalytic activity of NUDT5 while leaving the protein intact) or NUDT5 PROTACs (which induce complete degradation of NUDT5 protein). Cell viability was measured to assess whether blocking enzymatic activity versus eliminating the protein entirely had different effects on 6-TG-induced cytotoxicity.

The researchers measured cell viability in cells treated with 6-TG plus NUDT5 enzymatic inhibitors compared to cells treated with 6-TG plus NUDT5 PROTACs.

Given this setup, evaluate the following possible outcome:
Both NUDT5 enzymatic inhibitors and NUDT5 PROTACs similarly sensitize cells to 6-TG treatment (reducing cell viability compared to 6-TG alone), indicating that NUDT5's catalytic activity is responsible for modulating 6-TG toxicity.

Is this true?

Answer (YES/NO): NO